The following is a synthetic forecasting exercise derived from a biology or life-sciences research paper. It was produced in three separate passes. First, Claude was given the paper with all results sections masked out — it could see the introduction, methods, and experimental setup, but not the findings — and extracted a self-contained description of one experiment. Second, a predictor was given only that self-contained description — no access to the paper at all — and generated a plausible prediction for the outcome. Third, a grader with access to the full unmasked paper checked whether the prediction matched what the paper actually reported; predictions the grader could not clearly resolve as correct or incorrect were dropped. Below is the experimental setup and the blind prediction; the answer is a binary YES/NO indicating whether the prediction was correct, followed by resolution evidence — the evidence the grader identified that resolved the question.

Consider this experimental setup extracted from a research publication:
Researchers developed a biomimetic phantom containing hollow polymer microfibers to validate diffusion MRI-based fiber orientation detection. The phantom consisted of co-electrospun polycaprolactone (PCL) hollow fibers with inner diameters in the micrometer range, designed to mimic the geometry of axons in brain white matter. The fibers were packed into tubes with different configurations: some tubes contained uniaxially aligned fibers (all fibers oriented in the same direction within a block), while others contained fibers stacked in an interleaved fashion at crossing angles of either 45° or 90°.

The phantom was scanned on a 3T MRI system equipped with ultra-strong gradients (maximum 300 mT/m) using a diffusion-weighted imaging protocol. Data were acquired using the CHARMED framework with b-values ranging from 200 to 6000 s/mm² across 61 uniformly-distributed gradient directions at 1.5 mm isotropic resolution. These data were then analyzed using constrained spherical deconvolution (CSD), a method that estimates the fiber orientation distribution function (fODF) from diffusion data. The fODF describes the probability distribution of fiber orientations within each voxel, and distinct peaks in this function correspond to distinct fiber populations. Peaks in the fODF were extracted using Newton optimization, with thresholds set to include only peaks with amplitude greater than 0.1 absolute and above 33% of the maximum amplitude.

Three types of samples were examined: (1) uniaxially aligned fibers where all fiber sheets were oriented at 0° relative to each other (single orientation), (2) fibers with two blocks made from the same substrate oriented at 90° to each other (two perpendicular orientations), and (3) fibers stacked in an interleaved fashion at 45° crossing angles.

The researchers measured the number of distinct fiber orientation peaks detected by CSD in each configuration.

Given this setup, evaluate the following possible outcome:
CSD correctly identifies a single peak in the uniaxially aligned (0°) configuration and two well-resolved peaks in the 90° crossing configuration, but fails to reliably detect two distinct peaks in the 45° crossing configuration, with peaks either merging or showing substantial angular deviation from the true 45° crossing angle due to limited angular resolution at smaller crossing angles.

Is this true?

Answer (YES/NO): NO